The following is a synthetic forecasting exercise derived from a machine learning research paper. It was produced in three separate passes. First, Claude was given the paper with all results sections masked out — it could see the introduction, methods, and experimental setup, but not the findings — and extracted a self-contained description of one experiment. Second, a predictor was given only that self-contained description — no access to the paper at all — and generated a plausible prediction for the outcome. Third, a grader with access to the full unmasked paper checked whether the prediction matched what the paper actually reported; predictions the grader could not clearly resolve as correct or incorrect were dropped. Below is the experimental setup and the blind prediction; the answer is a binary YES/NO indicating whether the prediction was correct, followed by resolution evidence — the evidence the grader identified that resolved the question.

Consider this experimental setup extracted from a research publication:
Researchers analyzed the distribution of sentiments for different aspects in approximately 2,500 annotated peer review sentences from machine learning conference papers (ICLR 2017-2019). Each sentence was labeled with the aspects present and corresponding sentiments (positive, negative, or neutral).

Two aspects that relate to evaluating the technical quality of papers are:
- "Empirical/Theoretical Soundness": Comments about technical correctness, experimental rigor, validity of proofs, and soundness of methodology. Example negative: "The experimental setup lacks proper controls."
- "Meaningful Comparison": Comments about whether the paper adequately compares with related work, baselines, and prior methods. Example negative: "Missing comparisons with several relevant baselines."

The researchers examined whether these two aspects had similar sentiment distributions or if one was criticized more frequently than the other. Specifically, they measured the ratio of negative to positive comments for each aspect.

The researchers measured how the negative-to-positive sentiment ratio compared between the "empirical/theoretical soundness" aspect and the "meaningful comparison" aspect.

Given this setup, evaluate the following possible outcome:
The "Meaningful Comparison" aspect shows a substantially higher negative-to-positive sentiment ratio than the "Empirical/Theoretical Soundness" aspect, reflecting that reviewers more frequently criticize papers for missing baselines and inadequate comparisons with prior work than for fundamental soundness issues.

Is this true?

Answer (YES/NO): NO